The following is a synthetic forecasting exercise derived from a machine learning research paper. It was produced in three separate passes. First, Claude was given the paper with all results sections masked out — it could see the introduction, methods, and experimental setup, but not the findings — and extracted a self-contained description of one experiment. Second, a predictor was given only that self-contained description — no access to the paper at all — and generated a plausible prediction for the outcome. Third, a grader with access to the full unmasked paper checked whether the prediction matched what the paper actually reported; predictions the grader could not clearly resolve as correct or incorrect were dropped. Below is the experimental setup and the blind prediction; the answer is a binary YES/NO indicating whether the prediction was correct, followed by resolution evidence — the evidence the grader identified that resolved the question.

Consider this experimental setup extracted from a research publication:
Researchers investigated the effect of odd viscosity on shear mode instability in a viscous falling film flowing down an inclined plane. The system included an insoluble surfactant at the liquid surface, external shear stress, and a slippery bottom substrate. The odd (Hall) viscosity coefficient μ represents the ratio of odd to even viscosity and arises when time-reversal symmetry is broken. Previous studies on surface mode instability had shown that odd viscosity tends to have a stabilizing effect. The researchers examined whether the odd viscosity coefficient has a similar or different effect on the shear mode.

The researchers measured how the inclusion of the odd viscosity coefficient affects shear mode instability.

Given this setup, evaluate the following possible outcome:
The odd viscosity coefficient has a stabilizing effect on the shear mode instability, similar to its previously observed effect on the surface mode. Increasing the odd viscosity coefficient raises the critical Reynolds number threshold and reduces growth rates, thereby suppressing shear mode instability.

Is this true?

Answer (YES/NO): NO